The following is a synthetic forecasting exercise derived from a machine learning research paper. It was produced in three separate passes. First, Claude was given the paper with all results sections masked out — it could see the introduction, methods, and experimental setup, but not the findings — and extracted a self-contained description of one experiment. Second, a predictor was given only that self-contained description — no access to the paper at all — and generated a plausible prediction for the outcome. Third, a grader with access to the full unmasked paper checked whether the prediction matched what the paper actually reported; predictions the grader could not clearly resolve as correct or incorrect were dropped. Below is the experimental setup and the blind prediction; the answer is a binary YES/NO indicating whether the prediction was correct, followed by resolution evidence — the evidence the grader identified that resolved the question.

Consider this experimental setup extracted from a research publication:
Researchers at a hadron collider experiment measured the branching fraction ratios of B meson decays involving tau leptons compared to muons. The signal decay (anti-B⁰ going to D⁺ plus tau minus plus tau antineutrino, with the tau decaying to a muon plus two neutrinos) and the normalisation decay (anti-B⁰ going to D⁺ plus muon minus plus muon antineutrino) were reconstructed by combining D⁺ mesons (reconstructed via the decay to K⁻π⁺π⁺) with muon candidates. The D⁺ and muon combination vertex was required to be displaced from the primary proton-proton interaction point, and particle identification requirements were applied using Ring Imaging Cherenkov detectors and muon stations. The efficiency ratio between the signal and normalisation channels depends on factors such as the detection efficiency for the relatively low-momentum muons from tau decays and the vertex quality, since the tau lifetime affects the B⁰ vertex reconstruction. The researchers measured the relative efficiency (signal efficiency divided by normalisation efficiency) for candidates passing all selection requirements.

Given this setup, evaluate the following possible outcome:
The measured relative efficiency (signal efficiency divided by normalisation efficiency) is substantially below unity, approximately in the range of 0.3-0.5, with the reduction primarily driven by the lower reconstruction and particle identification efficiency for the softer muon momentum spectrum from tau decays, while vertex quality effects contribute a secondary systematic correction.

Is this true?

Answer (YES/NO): NO